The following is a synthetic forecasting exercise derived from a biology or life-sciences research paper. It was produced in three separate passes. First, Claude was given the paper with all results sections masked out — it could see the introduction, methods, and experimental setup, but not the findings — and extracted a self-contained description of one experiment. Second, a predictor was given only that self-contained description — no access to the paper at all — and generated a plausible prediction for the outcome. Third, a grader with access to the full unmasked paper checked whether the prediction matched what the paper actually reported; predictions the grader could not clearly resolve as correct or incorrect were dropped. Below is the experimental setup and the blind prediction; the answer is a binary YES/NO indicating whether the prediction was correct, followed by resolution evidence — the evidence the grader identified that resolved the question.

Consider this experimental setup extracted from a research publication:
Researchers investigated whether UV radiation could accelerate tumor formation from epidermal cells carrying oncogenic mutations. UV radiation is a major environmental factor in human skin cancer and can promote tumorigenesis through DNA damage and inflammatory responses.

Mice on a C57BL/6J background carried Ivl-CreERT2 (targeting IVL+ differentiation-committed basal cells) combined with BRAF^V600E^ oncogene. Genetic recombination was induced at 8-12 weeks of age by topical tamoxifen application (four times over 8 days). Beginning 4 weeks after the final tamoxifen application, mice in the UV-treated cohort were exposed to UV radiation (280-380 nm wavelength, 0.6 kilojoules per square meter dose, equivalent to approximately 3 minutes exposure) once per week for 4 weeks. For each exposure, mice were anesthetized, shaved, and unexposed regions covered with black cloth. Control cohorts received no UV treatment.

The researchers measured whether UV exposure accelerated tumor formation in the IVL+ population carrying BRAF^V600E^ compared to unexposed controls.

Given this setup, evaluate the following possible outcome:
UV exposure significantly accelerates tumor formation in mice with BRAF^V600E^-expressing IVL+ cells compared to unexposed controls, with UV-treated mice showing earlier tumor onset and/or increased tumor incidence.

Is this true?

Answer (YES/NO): NO